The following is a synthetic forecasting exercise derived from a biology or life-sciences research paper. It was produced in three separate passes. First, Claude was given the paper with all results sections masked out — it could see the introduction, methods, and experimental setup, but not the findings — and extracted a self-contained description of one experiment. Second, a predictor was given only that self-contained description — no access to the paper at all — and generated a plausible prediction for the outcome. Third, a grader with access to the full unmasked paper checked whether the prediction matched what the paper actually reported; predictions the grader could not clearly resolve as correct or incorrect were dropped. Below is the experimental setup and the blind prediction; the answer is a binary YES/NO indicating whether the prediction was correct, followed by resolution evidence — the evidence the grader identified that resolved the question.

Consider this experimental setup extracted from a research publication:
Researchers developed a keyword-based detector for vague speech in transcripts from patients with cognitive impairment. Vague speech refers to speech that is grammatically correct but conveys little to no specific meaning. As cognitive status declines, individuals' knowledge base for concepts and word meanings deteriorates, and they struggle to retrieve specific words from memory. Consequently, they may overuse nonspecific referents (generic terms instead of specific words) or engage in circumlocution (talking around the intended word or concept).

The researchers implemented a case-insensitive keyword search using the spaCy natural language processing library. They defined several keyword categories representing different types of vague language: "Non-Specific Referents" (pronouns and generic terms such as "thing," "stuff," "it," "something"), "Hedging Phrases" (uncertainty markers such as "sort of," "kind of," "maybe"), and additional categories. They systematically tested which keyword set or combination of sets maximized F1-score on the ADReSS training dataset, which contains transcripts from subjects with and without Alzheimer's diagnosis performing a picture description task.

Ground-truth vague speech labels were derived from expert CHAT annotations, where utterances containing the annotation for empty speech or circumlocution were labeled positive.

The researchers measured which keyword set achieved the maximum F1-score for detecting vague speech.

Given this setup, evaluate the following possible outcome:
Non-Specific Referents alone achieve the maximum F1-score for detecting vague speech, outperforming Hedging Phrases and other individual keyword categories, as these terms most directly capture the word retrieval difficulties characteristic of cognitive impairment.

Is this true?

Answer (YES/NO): YES